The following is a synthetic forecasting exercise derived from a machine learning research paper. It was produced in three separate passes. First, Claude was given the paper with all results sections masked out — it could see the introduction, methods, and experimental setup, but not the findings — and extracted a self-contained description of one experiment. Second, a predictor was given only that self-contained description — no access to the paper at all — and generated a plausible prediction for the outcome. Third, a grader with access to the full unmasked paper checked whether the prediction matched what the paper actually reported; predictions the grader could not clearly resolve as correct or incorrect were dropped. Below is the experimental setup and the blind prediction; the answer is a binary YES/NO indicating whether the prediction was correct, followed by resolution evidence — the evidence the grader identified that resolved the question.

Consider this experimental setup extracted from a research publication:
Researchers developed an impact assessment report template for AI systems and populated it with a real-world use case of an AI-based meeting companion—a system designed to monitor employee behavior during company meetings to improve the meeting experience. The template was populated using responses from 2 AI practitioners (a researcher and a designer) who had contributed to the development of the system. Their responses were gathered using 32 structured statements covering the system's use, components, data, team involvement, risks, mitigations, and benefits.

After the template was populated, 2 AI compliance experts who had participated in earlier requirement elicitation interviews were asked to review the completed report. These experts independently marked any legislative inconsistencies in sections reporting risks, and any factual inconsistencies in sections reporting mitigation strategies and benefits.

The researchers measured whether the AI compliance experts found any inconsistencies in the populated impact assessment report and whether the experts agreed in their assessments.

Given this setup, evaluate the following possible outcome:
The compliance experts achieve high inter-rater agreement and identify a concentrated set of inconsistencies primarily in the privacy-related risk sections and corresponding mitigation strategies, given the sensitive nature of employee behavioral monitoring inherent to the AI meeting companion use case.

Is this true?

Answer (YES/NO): NO